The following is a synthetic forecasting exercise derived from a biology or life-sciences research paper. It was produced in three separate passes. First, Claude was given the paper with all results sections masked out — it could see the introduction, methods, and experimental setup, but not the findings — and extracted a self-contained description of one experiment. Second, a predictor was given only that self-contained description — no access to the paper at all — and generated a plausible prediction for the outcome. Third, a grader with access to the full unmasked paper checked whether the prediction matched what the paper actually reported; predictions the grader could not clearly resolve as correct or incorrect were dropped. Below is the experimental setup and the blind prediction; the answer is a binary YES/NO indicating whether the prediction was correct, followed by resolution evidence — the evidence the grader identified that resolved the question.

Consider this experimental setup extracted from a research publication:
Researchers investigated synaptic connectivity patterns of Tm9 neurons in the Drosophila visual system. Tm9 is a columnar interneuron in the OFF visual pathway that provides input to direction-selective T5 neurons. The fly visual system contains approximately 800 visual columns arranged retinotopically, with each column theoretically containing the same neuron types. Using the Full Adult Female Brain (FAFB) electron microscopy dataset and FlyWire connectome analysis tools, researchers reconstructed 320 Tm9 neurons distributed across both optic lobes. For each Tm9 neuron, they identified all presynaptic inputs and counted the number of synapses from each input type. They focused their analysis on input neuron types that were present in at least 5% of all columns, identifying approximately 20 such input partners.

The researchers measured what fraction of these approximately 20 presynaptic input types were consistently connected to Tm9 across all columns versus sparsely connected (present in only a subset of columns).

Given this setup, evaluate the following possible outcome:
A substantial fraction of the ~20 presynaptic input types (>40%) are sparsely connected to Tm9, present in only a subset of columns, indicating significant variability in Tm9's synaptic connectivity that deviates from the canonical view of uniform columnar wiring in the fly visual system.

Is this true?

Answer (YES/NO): YES